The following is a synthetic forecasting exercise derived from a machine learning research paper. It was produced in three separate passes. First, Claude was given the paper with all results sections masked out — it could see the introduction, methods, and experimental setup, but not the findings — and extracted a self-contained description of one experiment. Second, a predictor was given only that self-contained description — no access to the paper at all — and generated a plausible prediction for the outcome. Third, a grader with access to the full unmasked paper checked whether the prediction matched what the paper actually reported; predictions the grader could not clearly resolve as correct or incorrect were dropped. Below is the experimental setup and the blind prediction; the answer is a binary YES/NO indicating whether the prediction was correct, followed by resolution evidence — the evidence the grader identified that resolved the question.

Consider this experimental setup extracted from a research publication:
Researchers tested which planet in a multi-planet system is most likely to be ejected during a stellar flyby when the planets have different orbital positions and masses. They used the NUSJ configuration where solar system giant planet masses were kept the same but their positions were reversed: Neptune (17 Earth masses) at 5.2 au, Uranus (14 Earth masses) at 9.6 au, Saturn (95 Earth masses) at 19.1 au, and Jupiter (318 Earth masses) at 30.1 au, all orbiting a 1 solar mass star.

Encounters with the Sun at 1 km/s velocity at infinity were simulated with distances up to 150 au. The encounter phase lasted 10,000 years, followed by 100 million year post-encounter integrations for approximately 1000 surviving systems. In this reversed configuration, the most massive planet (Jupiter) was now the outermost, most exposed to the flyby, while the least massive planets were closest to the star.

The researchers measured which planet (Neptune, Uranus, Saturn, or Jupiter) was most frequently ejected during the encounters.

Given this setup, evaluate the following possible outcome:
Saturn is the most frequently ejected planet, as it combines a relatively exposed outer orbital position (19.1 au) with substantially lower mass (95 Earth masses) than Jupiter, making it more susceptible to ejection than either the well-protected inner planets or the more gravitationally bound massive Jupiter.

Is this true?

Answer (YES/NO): NO